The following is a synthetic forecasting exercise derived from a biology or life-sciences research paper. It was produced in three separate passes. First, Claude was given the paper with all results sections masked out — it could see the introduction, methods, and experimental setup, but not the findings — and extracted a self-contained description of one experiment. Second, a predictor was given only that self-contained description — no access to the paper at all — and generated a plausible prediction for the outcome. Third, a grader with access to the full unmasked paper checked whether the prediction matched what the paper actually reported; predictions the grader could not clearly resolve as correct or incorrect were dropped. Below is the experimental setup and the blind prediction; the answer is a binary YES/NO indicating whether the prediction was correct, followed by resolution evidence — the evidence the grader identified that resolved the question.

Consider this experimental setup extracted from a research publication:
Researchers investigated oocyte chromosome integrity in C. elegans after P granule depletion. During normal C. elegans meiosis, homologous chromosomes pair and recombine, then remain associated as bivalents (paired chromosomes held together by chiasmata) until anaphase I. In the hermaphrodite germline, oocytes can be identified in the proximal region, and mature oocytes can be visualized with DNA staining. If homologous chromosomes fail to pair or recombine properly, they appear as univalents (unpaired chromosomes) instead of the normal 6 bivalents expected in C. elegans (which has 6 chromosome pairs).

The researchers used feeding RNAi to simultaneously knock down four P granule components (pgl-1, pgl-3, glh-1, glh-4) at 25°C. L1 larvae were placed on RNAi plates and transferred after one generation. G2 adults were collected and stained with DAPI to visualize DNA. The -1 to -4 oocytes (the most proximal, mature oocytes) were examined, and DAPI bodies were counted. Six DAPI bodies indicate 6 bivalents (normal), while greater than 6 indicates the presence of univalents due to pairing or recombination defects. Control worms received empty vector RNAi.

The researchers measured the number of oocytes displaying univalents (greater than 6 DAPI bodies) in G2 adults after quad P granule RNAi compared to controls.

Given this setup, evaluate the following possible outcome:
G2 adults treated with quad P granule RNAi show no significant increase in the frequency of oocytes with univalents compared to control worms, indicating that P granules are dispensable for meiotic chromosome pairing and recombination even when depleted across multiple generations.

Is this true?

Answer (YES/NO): NO